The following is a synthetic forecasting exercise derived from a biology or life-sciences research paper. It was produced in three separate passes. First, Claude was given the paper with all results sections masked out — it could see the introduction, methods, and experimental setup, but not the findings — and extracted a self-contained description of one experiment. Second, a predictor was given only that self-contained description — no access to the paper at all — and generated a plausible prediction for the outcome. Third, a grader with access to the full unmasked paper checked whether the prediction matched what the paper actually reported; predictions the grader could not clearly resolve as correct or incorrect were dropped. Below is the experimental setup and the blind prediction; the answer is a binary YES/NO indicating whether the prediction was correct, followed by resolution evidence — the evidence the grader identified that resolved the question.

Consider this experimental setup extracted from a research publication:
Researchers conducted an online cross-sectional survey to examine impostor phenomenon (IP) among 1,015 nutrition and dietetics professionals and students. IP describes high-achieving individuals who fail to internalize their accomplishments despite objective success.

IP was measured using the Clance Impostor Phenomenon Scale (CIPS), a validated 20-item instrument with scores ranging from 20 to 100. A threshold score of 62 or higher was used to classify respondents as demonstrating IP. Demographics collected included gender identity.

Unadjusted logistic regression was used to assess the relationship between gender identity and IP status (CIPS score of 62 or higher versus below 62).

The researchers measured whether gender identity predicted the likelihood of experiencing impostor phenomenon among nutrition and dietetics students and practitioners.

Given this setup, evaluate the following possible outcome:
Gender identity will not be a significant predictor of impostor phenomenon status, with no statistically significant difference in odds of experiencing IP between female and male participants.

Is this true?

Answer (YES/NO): YES